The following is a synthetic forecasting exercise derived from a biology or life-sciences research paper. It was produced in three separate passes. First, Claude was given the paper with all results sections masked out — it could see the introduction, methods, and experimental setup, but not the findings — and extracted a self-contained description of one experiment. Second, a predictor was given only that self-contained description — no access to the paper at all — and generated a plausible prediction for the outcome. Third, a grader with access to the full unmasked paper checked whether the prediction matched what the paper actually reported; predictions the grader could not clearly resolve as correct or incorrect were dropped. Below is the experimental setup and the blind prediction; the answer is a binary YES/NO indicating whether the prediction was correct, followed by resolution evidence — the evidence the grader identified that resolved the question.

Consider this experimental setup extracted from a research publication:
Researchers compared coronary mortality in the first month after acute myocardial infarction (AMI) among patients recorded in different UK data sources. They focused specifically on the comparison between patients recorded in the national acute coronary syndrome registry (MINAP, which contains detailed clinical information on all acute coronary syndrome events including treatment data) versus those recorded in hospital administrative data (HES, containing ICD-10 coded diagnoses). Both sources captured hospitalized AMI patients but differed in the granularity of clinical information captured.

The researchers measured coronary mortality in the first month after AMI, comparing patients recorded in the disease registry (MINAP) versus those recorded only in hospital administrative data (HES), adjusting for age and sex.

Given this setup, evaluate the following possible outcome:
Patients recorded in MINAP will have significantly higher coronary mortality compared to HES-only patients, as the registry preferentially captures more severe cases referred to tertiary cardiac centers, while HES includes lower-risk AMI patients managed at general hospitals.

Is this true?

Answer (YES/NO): NO